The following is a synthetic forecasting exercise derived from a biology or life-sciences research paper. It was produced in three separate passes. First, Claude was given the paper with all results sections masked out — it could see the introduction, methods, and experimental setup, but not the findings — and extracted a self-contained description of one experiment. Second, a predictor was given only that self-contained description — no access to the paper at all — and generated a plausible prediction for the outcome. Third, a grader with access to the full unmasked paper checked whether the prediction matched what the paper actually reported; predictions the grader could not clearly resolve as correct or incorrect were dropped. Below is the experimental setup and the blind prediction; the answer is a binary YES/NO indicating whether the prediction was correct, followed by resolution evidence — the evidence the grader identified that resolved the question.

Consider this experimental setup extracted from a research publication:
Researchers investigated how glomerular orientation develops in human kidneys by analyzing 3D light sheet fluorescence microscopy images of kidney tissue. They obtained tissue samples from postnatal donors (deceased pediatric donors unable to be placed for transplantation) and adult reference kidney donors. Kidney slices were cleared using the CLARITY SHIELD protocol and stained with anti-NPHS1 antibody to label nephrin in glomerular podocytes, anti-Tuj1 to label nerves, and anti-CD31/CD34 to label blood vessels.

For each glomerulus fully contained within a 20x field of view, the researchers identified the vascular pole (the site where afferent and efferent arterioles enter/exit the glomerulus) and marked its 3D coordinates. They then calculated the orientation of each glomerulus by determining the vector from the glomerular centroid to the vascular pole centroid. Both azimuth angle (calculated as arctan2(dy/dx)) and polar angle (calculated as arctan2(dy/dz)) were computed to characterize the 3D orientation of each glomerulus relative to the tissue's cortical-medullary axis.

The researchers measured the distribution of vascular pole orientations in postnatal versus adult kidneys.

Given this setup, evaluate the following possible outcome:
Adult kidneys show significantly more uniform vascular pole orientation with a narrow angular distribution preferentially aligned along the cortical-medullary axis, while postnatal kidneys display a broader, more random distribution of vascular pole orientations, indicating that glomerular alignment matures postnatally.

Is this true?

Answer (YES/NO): NO